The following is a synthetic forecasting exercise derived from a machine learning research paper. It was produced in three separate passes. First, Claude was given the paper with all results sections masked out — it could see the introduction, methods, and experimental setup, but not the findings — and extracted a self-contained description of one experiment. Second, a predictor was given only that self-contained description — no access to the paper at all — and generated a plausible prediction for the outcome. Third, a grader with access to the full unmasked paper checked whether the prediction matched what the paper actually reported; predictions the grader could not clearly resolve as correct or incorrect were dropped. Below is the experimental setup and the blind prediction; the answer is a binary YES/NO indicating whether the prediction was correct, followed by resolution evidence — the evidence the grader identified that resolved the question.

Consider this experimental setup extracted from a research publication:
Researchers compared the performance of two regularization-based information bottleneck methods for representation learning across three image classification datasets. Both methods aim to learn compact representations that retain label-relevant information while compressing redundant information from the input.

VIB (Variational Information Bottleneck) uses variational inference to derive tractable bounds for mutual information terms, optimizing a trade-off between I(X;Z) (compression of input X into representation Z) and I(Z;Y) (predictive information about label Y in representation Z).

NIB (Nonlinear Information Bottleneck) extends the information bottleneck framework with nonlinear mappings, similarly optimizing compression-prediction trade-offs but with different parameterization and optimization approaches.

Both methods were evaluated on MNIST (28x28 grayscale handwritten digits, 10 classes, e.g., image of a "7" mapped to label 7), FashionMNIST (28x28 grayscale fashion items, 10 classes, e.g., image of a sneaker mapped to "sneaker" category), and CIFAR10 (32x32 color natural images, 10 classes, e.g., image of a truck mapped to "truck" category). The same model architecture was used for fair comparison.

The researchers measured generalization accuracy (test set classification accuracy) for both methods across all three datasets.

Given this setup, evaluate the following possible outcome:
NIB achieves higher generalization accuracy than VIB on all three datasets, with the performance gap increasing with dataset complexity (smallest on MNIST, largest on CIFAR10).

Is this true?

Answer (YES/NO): NO